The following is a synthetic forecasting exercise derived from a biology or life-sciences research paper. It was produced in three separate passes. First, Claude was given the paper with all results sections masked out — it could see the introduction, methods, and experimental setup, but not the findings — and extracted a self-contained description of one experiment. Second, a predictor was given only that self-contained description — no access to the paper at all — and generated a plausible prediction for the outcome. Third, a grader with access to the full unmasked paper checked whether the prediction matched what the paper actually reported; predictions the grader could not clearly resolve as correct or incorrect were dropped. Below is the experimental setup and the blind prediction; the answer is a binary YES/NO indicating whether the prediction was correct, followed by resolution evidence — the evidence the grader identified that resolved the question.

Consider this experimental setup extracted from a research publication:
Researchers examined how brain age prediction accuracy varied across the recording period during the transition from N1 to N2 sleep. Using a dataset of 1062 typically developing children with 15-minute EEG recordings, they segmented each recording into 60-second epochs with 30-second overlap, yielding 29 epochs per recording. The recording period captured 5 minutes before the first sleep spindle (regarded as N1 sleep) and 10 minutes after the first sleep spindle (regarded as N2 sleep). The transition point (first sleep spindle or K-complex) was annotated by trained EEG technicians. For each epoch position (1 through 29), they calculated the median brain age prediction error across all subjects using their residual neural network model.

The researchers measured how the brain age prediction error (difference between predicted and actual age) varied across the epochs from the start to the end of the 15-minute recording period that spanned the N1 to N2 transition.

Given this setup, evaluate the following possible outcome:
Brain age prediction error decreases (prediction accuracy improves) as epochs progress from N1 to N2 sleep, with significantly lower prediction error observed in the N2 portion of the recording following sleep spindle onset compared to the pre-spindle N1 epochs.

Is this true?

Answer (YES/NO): NO